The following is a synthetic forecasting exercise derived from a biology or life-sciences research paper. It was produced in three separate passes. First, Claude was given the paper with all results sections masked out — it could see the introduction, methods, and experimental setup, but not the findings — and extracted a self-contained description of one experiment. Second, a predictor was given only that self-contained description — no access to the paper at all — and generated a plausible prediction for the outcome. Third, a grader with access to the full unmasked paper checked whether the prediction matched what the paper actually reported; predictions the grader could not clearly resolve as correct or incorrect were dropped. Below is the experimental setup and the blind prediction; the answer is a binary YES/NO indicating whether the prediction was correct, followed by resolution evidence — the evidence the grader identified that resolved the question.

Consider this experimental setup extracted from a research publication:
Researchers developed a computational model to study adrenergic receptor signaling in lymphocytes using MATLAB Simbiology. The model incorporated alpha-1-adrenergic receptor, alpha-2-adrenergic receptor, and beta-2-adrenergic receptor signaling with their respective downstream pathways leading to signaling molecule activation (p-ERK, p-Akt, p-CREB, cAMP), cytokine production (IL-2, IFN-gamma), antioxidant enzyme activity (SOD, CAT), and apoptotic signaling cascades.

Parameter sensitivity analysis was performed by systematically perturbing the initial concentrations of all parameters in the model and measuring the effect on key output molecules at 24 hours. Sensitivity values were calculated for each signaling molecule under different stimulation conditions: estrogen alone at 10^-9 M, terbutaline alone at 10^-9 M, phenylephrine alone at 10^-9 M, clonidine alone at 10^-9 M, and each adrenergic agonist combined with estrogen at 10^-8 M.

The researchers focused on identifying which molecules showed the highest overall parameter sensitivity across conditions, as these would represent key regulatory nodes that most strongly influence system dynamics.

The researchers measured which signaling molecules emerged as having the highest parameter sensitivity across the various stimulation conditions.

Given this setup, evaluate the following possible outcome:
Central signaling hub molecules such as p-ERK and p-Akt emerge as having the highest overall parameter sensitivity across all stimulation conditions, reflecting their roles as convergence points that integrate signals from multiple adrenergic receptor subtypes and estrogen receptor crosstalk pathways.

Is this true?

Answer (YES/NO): NO